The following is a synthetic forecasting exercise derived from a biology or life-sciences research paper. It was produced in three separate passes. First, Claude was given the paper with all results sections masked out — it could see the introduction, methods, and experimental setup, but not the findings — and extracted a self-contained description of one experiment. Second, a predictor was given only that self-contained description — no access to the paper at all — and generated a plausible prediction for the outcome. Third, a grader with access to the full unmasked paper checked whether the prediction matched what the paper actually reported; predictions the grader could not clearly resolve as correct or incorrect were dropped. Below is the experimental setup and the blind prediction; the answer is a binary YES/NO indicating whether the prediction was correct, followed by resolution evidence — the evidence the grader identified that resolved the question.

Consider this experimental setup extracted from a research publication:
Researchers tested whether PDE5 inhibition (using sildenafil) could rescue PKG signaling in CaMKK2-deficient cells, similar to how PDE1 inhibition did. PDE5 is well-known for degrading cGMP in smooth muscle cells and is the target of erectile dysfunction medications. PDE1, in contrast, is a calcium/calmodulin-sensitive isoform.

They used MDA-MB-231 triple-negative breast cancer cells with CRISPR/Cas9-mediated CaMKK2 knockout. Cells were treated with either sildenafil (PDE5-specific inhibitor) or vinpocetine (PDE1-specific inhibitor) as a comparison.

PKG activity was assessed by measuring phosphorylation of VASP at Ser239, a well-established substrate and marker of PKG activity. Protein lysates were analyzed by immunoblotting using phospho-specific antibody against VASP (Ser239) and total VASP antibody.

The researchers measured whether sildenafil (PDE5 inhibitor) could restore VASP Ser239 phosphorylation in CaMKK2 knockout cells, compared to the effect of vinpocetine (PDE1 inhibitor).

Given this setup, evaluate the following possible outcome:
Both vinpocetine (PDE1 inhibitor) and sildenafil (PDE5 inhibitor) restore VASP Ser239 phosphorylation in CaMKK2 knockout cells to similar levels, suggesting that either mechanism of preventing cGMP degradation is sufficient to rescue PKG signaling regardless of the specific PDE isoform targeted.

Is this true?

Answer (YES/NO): NO